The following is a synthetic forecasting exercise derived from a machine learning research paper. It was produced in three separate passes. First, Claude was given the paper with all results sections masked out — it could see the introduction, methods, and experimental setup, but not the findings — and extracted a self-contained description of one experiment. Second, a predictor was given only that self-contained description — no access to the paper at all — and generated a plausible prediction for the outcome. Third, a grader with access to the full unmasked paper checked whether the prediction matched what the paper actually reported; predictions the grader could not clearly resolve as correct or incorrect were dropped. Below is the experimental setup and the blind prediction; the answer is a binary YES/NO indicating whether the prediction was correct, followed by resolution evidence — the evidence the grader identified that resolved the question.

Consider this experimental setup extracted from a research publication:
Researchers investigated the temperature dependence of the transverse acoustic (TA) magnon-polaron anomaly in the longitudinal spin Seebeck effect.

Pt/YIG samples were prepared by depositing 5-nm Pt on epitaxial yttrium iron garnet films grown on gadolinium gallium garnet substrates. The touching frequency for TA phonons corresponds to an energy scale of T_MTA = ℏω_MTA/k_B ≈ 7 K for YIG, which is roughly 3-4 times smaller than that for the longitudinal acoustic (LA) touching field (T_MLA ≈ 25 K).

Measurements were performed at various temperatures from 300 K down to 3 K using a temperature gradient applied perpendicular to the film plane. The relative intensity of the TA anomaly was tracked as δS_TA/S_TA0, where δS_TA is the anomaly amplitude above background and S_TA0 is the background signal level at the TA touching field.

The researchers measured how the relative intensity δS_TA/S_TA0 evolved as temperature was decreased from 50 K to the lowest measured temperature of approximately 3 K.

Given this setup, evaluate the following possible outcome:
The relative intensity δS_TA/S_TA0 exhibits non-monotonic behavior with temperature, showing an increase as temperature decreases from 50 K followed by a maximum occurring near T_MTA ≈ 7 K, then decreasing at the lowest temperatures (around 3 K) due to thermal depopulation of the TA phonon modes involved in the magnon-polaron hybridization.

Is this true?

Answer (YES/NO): NO